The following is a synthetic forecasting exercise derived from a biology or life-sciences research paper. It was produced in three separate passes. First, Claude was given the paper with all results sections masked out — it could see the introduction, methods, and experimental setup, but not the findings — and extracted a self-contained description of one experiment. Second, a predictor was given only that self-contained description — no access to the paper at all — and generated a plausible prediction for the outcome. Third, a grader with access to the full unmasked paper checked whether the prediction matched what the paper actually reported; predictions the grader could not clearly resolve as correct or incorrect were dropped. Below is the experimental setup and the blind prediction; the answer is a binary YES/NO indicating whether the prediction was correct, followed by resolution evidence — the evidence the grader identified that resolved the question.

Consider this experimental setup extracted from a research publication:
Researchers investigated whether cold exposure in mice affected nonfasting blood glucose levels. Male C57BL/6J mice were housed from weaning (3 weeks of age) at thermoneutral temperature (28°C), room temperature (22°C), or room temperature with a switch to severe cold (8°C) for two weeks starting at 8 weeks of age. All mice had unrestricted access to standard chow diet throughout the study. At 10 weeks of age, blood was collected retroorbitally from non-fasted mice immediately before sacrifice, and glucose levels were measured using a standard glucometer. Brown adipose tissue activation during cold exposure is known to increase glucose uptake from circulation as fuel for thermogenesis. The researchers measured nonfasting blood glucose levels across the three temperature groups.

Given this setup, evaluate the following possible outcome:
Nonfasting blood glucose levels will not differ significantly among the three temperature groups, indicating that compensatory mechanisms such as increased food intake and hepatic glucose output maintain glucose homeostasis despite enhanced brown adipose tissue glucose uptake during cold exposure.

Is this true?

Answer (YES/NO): YES